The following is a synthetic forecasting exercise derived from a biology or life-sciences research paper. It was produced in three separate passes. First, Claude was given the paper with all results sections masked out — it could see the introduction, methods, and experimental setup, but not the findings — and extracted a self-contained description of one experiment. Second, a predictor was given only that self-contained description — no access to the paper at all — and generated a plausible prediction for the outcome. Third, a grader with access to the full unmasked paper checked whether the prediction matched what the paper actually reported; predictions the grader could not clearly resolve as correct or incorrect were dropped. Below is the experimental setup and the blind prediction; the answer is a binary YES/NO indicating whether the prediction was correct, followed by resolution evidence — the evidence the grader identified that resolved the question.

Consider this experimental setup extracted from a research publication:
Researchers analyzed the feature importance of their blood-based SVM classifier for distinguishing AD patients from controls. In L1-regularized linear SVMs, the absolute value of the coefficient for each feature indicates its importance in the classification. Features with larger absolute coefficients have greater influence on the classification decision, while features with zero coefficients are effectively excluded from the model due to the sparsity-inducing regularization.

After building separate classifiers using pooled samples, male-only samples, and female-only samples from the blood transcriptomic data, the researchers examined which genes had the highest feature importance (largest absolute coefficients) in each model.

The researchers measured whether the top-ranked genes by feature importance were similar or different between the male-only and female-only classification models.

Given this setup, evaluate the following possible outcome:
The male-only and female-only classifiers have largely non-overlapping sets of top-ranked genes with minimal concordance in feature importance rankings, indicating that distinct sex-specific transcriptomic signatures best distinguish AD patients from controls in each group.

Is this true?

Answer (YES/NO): NO